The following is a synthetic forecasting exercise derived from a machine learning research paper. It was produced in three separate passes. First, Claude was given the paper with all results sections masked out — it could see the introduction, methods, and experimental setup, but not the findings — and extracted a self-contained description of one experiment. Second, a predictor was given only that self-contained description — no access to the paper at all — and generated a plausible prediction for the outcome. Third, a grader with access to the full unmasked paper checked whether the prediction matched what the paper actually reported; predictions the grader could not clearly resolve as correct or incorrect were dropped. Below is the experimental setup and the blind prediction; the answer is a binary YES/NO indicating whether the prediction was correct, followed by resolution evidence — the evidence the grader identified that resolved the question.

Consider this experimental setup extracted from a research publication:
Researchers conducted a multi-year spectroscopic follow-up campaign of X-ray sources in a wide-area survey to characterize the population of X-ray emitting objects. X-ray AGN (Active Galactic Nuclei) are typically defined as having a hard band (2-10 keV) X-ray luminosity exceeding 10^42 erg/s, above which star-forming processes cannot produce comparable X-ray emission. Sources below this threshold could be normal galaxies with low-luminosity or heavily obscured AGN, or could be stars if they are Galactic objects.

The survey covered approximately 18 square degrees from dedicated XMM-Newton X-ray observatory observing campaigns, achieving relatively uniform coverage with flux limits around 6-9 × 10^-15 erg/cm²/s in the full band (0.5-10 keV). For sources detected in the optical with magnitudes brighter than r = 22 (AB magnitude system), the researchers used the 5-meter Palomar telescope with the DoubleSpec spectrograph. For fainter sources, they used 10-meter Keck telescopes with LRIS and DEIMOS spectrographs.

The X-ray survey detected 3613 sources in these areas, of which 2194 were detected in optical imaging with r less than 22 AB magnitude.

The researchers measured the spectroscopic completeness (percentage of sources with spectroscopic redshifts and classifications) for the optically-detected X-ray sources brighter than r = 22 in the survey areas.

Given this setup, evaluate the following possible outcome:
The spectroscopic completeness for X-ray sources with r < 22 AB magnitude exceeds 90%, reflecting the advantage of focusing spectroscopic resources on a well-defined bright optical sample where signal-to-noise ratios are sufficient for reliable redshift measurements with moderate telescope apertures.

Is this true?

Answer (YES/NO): NO